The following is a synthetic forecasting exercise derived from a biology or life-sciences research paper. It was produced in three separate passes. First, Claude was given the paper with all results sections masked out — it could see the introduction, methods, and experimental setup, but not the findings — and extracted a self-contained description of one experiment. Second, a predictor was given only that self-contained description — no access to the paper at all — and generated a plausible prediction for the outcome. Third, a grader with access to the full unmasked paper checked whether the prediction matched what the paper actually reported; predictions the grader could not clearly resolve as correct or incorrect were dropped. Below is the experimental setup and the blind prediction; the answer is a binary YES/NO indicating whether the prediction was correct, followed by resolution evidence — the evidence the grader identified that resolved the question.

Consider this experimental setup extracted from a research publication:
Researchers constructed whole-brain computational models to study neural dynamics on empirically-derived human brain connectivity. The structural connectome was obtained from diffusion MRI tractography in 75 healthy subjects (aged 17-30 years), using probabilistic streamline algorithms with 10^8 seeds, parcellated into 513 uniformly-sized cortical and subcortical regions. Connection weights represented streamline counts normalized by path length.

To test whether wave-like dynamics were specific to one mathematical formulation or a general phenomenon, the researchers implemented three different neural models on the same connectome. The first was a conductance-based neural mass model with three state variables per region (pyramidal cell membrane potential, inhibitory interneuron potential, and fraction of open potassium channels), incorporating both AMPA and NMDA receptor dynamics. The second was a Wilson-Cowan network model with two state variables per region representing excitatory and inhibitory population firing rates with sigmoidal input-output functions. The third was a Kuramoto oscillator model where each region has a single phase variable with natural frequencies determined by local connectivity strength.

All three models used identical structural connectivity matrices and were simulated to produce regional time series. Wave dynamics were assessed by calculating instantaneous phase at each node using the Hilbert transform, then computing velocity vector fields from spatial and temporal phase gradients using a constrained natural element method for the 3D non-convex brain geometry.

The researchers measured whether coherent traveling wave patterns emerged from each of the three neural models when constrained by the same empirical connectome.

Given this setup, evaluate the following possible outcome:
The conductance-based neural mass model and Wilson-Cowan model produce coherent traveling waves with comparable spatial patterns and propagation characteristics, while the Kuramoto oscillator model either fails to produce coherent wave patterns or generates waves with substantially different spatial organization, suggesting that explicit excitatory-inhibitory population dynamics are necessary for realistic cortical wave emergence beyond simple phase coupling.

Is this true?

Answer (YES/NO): NO